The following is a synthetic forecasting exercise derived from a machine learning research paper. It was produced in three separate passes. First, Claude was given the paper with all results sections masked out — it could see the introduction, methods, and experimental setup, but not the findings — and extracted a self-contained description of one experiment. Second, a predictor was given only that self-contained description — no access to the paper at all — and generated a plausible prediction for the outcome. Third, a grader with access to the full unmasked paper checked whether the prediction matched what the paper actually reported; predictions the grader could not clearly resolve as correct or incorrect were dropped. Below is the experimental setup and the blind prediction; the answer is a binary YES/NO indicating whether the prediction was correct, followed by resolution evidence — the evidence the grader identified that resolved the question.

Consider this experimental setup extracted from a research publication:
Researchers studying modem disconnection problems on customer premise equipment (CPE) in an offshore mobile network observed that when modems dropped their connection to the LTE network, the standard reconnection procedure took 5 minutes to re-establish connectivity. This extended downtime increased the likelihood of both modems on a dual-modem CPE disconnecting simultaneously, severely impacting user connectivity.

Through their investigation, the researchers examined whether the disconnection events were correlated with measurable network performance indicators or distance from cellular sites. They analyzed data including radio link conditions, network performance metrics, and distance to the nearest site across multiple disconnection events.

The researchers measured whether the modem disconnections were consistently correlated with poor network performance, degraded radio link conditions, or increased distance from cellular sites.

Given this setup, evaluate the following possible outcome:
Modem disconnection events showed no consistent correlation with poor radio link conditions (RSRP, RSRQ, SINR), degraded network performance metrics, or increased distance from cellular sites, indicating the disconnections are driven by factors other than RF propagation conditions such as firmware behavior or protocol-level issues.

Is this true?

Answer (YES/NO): YES